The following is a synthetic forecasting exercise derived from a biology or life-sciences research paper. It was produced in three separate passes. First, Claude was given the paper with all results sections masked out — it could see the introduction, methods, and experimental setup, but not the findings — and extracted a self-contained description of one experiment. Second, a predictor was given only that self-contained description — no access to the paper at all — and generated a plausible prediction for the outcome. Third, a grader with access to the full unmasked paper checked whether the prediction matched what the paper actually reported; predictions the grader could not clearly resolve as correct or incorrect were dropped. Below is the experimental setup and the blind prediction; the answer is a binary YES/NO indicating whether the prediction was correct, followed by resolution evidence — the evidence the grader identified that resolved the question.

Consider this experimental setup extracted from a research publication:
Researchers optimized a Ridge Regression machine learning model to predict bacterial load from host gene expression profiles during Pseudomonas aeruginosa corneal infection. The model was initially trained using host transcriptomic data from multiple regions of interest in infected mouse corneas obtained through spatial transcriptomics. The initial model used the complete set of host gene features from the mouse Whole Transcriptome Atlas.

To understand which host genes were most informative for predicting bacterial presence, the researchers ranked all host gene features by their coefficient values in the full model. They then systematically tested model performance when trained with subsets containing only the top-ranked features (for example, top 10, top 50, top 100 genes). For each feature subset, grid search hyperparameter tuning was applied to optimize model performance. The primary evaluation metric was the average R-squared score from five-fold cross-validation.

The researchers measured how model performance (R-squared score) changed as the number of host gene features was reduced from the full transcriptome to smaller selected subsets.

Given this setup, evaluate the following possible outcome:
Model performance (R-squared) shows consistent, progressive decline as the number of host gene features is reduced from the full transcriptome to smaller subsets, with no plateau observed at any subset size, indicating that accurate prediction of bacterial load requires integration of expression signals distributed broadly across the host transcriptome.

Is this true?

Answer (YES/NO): NO